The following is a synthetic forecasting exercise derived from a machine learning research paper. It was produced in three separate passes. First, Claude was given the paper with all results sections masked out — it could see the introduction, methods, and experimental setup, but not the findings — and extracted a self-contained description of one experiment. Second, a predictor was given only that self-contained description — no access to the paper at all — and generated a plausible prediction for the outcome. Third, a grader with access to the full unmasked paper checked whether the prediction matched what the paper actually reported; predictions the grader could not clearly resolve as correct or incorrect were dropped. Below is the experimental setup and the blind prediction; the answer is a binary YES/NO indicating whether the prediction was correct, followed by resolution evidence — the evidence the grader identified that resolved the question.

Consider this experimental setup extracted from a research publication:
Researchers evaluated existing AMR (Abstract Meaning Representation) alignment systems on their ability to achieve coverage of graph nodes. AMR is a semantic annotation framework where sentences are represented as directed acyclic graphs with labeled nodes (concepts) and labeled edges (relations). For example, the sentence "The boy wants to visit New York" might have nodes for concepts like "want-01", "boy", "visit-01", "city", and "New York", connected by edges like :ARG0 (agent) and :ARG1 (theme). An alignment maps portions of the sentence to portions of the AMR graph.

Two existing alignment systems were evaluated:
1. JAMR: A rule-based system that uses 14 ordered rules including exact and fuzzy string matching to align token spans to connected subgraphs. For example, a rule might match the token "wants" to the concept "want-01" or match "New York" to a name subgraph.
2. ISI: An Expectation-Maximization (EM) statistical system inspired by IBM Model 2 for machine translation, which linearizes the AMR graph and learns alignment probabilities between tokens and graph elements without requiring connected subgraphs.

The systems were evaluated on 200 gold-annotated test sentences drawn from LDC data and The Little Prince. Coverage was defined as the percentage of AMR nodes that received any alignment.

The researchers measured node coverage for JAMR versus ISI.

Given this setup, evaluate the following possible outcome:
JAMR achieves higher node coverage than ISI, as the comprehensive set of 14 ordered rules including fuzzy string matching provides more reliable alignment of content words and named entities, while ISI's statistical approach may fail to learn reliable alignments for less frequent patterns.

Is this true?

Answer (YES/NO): YES